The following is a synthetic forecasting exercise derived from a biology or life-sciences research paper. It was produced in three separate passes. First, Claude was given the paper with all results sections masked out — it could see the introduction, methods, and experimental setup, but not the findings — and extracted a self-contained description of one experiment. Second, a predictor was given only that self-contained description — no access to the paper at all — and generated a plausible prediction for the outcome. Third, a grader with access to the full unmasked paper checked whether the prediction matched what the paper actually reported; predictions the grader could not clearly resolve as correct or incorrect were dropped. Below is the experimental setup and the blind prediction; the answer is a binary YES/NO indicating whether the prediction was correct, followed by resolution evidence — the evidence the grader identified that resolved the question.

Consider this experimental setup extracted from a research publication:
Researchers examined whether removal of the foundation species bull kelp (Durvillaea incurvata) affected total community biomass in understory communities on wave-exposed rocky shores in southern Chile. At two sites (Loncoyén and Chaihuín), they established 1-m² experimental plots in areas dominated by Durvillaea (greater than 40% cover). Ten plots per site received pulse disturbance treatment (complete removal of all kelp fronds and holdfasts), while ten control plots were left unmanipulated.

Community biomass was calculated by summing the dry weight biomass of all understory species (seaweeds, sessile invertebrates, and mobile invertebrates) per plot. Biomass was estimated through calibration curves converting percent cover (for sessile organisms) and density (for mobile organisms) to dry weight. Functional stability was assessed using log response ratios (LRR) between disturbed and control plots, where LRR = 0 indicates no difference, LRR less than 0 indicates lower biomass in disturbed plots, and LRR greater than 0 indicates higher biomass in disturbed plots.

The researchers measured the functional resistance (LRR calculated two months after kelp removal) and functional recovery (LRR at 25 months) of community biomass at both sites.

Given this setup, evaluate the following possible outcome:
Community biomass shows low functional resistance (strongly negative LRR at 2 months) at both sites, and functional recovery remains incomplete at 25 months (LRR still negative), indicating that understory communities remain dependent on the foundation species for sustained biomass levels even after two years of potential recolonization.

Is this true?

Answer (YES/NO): NO